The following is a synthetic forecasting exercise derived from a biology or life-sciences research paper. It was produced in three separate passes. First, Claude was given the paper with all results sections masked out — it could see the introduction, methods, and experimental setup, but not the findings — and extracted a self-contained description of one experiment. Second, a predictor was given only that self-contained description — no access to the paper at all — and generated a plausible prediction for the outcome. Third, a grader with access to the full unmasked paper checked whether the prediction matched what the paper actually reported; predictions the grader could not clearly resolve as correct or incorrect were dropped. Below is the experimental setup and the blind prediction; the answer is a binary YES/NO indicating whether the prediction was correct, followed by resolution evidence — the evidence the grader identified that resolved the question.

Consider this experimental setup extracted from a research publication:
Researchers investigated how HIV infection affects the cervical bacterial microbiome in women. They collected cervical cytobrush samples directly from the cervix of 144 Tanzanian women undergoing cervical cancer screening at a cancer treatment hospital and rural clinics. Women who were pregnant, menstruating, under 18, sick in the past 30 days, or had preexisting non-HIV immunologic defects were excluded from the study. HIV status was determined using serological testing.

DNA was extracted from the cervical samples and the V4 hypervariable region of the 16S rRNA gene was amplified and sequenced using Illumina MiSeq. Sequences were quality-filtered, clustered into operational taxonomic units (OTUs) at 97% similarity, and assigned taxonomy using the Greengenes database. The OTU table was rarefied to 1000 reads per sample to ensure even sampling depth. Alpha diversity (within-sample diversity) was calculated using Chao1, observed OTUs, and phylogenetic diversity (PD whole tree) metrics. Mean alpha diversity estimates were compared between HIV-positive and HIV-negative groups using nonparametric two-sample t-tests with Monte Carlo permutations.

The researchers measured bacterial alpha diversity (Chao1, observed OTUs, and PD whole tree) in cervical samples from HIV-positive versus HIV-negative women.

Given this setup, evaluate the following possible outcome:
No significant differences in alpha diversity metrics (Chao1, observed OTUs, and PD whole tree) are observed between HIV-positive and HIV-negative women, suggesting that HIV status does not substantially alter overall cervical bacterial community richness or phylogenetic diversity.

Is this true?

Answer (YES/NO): NO